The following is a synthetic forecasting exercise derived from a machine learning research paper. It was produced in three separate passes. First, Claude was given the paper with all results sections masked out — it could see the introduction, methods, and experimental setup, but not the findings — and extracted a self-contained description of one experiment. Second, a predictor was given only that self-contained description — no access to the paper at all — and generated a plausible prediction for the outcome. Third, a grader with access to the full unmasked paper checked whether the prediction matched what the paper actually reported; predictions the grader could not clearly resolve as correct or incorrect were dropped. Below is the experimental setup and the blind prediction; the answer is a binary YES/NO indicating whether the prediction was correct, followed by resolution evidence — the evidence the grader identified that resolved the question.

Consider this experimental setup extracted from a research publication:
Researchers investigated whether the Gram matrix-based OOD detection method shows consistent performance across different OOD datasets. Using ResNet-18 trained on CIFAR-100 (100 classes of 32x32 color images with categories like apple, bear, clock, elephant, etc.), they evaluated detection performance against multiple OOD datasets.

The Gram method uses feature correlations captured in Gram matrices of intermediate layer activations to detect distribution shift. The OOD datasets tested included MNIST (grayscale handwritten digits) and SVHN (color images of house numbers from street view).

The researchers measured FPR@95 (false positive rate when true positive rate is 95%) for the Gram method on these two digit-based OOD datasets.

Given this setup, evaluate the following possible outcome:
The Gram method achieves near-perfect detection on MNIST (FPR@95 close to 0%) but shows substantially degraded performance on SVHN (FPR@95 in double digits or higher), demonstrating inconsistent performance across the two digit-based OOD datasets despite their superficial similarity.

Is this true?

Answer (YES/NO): NO